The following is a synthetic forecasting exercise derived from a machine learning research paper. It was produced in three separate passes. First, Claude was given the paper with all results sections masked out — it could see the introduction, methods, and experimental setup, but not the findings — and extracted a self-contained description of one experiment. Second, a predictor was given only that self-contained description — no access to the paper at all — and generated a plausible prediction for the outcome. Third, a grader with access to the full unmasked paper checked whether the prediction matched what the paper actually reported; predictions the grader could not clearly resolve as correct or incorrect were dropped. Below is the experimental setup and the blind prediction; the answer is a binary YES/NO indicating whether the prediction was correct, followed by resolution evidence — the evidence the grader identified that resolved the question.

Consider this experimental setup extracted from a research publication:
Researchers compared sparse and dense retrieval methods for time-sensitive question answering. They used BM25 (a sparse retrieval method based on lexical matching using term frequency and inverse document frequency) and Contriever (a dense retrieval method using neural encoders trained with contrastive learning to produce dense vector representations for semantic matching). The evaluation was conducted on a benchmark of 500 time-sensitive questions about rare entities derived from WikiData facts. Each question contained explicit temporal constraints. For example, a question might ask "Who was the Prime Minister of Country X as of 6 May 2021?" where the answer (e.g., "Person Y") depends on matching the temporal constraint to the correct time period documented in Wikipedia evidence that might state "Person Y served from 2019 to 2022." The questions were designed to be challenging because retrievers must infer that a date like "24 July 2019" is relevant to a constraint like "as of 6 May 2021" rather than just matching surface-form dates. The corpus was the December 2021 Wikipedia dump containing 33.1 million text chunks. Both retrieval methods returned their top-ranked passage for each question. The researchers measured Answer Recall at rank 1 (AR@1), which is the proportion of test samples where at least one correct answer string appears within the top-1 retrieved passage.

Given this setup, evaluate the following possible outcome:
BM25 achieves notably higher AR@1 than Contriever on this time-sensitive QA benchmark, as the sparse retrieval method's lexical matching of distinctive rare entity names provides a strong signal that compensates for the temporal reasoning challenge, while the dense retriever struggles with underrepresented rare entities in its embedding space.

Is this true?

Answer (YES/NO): NO